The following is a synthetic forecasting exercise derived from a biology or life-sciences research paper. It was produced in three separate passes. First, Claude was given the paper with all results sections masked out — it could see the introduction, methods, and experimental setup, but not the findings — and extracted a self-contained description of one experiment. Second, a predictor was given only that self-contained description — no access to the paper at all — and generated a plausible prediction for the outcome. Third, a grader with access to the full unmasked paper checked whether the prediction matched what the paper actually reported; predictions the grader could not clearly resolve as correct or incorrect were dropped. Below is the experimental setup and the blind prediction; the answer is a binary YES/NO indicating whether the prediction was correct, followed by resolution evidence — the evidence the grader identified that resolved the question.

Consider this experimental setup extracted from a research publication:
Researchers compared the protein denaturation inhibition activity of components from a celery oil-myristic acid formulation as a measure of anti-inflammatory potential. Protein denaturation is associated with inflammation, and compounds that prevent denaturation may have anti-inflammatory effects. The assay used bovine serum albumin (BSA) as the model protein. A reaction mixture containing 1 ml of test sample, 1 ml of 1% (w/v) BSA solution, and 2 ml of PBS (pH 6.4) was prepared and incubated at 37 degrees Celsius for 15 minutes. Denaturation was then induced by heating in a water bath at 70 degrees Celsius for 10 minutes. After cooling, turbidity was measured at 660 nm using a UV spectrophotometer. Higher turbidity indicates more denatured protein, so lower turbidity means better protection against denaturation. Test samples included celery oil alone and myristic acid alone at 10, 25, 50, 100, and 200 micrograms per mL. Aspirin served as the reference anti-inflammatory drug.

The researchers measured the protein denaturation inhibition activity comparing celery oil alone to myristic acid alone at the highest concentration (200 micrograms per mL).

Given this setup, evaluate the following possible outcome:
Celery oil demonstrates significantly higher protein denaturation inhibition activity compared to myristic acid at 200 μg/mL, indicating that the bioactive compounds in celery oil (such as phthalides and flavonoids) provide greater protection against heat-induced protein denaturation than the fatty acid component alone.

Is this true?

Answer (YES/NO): NO